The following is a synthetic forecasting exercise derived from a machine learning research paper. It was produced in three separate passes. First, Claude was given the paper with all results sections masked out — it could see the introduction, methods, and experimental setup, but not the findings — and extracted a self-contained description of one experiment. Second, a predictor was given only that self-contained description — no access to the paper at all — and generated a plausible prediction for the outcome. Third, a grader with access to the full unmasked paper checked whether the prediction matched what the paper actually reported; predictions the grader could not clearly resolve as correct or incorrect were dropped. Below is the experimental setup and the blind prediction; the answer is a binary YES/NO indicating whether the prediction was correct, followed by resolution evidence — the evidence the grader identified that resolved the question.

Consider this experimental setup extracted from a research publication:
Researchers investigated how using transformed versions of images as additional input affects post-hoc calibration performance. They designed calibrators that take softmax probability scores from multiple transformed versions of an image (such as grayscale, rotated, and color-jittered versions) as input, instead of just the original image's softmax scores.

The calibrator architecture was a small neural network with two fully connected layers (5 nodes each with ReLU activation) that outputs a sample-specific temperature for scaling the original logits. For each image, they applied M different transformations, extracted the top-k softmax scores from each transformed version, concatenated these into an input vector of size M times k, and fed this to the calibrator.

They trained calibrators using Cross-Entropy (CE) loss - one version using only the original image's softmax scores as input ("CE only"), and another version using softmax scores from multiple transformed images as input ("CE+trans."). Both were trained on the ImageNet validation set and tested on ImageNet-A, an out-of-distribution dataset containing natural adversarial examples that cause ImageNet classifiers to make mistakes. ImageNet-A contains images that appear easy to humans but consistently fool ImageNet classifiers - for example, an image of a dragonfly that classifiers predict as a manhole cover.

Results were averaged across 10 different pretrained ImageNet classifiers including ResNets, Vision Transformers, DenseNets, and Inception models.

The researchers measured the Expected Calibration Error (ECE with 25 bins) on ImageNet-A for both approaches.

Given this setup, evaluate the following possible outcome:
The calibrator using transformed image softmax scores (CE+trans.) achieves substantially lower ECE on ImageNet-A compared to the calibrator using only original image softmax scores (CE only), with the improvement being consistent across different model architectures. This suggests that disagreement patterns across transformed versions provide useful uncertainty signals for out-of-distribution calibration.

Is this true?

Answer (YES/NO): YES